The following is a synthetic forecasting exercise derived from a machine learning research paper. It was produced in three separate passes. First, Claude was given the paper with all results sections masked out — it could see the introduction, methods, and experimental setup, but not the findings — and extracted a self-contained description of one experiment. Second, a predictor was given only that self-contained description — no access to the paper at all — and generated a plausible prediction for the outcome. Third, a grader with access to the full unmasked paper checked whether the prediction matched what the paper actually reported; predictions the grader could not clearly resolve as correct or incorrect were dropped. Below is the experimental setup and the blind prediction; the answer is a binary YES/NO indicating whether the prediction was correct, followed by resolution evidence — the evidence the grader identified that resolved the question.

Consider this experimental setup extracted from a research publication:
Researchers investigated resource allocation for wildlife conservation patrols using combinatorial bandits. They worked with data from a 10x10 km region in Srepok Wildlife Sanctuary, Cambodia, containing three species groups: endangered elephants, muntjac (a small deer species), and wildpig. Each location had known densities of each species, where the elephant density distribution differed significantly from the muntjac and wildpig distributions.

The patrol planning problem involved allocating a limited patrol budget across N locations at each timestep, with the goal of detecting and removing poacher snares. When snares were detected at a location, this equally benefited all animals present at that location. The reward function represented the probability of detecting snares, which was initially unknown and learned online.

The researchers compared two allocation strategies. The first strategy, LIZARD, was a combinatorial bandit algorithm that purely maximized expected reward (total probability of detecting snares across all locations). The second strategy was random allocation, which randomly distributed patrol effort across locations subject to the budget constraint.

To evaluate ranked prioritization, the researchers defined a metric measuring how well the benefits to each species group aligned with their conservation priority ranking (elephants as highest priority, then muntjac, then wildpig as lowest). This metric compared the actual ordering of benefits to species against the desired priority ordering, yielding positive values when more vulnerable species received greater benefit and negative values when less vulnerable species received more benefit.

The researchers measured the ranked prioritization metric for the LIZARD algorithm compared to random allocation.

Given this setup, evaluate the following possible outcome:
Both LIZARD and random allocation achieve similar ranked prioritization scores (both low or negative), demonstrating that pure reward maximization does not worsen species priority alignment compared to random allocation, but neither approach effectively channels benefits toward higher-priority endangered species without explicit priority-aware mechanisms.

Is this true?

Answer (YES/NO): NO